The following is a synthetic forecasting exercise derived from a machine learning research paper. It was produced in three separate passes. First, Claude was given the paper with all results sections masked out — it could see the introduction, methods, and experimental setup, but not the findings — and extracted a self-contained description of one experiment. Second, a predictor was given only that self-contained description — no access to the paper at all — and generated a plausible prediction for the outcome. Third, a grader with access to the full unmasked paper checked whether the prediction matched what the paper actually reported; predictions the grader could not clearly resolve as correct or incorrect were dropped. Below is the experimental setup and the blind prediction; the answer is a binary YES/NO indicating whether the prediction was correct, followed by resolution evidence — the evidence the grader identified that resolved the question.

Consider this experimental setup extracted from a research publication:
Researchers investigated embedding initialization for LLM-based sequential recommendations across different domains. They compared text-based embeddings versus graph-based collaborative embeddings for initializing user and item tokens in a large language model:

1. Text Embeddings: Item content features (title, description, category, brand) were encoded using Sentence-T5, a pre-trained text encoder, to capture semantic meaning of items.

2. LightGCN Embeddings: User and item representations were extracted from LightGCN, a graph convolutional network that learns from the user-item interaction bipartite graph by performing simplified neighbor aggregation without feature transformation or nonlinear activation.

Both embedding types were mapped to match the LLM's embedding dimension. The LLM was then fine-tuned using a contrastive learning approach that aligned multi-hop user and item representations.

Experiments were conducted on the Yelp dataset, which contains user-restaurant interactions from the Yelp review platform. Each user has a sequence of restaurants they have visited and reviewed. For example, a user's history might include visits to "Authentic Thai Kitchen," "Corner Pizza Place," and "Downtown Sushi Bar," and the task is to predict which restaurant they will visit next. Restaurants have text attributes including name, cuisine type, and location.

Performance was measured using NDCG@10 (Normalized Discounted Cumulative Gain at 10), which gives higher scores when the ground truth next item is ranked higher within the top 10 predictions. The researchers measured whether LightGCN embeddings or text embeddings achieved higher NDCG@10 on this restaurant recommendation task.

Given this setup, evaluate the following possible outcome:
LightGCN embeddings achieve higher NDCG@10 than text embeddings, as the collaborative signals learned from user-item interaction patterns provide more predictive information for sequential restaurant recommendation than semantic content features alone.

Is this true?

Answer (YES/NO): NO